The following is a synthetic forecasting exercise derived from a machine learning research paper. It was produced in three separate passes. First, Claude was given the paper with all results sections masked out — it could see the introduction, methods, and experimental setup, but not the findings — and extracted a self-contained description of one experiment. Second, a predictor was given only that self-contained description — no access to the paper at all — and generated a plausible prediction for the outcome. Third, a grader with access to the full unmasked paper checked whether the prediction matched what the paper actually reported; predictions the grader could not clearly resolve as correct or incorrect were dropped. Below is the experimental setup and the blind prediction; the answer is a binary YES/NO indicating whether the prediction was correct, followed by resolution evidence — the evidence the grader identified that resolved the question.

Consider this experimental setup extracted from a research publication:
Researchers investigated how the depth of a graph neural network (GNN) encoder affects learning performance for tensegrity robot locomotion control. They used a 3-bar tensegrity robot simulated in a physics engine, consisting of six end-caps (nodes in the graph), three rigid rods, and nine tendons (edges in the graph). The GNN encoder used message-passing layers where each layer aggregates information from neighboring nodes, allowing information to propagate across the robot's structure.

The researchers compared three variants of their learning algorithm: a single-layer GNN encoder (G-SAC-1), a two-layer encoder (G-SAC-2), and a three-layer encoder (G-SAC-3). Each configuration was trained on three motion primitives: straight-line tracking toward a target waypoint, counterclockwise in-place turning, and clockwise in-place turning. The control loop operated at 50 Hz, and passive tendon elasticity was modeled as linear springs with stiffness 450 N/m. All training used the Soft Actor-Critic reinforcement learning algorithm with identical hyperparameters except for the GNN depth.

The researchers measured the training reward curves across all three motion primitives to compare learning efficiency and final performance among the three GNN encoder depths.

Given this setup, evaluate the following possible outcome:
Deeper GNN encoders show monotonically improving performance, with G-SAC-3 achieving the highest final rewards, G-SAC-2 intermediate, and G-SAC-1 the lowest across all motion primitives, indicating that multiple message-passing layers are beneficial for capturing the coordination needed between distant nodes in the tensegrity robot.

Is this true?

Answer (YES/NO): YES